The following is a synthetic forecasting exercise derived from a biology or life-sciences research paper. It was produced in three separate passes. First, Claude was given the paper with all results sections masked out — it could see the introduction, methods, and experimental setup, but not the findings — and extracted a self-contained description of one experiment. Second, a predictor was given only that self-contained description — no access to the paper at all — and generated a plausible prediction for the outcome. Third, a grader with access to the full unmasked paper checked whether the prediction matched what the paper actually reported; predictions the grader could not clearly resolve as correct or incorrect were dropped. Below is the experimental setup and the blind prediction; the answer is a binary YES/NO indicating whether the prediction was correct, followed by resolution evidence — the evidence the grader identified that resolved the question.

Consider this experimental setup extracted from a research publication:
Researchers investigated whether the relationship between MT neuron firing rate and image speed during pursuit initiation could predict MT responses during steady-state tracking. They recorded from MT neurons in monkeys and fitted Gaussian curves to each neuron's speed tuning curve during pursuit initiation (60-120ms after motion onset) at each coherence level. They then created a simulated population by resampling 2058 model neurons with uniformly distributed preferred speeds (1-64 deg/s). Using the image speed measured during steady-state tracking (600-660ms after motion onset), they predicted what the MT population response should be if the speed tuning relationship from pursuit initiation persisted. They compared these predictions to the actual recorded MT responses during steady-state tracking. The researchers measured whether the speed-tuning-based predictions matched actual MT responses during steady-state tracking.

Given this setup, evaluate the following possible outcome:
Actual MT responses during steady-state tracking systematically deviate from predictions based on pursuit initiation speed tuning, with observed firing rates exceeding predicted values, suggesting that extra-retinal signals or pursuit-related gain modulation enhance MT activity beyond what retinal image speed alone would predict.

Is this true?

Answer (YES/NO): NO